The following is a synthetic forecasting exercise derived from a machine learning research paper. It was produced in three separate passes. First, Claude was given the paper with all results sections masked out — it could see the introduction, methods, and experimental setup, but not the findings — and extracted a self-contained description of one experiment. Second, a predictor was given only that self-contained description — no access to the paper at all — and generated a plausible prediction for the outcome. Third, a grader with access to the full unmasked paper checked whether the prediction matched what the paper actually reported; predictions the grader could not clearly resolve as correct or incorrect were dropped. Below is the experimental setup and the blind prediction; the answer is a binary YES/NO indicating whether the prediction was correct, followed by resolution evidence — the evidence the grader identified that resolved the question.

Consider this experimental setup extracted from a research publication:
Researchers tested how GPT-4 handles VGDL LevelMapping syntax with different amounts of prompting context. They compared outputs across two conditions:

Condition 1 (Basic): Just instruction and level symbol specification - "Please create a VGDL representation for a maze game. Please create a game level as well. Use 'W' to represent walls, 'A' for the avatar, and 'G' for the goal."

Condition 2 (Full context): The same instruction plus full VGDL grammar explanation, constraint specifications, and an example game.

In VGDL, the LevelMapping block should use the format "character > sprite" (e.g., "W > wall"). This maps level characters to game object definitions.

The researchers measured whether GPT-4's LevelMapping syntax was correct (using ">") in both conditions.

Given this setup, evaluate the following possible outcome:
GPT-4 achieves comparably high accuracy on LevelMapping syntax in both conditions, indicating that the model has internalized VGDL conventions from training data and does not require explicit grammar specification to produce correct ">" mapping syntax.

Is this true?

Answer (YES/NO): YES